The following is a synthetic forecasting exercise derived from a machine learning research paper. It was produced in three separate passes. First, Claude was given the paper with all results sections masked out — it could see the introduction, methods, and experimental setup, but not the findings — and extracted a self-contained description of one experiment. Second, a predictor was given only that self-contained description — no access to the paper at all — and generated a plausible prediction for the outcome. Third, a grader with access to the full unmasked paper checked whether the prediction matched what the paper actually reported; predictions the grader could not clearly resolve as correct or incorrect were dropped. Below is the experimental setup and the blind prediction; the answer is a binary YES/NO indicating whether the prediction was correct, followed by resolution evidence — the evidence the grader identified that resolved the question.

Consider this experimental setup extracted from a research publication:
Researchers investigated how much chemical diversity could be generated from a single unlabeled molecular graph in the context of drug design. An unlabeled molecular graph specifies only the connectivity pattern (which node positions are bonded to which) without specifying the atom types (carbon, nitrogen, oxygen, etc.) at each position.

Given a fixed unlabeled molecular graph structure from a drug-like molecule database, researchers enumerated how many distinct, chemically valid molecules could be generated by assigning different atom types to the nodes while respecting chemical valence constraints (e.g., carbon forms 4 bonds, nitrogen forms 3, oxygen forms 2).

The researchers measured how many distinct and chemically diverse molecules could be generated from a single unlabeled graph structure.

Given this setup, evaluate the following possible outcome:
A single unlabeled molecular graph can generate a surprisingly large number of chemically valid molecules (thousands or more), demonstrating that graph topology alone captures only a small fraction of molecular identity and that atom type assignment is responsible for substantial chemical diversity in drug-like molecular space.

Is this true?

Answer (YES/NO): NO